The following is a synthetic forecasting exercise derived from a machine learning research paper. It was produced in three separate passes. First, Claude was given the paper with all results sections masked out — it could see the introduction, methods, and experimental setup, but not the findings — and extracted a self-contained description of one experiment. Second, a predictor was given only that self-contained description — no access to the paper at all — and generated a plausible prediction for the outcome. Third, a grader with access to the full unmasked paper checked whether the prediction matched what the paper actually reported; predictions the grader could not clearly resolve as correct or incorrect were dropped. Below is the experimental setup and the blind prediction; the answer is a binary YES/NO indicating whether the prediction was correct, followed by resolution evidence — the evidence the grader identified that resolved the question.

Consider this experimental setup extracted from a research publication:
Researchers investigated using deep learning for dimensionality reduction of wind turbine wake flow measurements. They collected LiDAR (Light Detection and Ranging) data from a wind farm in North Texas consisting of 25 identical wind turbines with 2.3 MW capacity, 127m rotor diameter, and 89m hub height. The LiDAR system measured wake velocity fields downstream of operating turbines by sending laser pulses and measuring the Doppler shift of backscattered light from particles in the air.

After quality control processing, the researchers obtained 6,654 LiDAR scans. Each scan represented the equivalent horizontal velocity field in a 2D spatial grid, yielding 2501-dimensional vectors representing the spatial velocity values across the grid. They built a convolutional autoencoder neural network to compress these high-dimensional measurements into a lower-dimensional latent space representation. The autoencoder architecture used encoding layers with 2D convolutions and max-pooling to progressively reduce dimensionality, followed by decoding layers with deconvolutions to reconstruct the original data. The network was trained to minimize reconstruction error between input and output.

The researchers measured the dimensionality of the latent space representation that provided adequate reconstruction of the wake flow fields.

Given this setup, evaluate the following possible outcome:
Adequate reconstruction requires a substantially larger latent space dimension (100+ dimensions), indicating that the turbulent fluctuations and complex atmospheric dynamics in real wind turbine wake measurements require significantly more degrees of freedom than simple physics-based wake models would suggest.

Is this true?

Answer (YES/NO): NO